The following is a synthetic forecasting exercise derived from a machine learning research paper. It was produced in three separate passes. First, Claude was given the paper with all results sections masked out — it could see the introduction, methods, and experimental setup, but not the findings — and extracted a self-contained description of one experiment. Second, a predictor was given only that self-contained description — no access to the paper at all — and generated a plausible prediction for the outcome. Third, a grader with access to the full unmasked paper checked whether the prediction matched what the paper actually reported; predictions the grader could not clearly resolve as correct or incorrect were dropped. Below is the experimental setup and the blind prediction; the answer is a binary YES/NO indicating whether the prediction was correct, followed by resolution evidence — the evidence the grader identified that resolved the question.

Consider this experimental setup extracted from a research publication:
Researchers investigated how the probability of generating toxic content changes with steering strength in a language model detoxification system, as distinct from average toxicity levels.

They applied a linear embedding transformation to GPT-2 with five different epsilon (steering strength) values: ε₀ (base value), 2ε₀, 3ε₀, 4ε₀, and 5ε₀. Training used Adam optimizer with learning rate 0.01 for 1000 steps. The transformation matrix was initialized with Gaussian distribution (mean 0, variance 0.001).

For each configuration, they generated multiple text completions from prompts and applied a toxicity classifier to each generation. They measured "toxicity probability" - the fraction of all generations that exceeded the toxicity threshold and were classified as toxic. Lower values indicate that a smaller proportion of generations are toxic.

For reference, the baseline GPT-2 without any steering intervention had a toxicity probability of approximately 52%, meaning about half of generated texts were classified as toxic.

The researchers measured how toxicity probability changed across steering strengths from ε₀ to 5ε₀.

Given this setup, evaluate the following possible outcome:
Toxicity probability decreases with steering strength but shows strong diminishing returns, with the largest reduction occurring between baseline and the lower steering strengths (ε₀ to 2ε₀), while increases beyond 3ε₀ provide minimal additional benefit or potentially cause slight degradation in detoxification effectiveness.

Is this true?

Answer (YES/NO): NO